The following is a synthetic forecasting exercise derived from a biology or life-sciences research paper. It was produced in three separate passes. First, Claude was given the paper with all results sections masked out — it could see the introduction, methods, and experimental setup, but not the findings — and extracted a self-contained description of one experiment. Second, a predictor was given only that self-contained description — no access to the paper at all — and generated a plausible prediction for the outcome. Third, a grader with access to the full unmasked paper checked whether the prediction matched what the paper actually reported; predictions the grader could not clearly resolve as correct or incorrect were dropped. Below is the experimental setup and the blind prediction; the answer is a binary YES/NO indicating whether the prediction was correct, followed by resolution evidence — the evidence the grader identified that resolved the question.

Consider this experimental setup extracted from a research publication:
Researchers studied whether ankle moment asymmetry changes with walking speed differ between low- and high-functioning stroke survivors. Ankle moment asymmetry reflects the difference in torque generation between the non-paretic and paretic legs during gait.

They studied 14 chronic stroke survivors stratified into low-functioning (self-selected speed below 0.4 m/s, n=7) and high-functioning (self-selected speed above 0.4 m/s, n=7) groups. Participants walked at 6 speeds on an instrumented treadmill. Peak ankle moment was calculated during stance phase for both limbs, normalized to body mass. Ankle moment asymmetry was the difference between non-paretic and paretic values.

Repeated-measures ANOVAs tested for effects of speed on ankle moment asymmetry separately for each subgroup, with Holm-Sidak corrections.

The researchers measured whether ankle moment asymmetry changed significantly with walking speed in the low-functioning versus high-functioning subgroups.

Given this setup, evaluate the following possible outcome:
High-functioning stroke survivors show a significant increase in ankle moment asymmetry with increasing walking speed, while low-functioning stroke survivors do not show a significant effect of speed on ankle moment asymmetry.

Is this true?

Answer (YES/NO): YES